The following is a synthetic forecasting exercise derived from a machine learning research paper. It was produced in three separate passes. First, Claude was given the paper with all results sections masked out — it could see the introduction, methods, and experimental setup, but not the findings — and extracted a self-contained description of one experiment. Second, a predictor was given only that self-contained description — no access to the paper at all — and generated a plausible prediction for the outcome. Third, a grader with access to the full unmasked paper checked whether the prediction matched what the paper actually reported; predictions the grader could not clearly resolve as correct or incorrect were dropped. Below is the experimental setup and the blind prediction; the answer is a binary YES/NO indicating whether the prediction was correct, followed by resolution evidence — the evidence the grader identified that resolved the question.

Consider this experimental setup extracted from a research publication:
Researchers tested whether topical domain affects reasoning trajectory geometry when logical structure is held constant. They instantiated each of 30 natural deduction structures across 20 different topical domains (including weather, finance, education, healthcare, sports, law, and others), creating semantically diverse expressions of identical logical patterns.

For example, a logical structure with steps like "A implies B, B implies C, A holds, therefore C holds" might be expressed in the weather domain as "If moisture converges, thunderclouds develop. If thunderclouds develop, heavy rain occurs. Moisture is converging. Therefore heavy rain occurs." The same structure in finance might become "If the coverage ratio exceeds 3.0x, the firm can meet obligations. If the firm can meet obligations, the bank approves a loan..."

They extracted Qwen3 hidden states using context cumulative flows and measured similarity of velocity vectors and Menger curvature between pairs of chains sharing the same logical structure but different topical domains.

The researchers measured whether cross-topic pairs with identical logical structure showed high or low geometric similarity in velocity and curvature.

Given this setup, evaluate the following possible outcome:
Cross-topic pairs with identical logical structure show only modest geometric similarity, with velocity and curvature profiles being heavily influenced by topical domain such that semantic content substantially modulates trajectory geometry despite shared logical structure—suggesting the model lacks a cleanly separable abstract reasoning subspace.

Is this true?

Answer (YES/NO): NO